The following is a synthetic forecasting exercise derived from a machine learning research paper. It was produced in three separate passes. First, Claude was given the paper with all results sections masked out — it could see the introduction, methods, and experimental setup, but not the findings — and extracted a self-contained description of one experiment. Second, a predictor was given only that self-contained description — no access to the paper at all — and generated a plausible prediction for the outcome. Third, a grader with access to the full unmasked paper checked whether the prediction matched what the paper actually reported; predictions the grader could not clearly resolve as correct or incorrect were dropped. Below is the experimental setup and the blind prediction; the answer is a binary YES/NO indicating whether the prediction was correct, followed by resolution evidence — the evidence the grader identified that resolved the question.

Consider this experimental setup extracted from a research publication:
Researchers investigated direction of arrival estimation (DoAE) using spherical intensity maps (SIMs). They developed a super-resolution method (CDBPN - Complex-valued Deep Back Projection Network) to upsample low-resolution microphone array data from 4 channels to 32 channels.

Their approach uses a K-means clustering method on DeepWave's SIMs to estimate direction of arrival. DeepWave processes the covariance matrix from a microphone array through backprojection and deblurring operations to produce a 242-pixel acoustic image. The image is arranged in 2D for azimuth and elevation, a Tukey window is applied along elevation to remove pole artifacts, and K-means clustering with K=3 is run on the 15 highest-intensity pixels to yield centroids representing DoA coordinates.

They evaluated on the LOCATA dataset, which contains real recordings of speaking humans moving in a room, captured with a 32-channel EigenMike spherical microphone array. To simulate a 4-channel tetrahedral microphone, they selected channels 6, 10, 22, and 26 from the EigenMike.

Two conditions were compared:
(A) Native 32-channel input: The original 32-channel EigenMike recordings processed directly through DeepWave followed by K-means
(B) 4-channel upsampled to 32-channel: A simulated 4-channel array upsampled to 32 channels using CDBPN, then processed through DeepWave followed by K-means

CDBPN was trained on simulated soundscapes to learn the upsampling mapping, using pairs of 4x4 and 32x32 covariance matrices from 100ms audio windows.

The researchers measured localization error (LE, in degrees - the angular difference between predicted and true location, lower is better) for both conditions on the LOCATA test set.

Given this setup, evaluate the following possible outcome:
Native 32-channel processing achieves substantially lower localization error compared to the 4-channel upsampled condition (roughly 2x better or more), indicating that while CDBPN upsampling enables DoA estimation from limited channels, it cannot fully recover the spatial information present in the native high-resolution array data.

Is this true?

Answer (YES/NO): NO